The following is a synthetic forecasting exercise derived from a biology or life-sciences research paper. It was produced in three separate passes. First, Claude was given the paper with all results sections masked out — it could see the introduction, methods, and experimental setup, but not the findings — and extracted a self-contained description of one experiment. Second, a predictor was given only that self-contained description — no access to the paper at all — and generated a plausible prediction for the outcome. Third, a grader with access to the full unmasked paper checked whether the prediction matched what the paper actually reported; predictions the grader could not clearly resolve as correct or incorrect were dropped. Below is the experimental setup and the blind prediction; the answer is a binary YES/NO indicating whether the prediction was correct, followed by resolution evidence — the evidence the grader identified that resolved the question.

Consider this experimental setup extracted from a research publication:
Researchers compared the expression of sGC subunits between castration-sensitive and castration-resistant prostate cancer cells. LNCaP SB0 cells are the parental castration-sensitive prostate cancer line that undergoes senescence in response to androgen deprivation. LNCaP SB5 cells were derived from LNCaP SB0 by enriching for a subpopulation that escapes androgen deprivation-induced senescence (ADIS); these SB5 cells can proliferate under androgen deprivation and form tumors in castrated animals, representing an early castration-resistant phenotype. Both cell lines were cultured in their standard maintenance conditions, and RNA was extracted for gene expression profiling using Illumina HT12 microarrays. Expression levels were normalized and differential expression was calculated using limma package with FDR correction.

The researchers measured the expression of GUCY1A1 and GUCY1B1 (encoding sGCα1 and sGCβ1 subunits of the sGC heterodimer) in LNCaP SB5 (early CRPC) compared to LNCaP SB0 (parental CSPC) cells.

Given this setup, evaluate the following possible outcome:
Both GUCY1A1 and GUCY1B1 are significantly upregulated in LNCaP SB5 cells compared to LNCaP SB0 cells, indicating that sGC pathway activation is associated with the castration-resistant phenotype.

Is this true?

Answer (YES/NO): NO